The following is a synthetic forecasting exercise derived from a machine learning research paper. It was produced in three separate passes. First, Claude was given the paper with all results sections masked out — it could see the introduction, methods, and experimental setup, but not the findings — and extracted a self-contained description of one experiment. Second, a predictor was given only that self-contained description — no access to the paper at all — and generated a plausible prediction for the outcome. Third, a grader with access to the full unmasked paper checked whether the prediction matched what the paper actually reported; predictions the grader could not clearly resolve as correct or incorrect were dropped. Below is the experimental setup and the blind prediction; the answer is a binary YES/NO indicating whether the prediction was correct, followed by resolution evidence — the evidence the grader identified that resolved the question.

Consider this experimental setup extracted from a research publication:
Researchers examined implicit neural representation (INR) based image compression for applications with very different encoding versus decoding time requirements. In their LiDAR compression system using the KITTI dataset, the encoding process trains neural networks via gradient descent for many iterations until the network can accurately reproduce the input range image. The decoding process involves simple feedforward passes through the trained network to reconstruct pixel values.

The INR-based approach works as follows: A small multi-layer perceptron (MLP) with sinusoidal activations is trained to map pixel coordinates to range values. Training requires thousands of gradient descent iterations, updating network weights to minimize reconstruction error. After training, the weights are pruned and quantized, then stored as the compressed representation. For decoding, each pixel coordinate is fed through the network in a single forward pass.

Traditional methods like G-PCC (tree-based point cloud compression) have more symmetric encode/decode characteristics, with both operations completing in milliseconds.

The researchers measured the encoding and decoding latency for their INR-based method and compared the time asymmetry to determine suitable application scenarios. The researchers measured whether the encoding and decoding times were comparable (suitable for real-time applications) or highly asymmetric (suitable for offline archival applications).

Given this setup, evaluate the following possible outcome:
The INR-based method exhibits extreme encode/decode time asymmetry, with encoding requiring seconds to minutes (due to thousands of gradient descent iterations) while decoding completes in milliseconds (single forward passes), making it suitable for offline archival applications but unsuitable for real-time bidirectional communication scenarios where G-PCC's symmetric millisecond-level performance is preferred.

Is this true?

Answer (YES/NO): NO